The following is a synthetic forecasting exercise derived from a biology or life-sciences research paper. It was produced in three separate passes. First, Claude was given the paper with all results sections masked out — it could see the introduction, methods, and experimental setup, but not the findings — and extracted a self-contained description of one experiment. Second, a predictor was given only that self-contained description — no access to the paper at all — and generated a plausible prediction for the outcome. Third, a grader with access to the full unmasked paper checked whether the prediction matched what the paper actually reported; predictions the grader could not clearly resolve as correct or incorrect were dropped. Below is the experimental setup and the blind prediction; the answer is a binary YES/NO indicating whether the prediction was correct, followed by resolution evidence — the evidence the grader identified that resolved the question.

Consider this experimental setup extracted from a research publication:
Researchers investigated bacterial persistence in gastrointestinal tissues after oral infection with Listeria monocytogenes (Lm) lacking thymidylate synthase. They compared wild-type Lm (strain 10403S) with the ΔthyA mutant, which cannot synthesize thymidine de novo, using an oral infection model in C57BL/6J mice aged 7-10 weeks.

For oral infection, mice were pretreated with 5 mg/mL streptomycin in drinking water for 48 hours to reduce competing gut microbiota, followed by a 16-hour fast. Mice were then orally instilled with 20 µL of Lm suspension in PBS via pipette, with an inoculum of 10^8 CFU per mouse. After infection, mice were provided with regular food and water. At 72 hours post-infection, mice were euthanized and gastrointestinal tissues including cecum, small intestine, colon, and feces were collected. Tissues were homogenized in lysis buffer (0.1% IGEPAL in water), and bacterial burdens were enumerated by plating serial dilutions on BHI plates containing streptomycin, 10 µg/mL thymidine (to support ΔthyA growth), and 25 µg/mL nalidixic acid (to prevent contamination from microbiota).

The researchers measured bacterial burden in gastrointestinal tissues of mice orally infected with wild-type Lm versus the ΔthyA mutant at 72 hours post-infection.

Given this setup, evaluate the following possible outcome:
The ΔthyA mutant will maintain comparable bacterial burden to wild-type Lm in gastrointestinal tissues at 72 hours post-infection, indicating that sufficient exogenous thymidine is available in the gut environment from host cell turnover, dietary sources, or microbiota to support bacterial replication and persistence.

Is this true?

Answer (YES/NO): YES